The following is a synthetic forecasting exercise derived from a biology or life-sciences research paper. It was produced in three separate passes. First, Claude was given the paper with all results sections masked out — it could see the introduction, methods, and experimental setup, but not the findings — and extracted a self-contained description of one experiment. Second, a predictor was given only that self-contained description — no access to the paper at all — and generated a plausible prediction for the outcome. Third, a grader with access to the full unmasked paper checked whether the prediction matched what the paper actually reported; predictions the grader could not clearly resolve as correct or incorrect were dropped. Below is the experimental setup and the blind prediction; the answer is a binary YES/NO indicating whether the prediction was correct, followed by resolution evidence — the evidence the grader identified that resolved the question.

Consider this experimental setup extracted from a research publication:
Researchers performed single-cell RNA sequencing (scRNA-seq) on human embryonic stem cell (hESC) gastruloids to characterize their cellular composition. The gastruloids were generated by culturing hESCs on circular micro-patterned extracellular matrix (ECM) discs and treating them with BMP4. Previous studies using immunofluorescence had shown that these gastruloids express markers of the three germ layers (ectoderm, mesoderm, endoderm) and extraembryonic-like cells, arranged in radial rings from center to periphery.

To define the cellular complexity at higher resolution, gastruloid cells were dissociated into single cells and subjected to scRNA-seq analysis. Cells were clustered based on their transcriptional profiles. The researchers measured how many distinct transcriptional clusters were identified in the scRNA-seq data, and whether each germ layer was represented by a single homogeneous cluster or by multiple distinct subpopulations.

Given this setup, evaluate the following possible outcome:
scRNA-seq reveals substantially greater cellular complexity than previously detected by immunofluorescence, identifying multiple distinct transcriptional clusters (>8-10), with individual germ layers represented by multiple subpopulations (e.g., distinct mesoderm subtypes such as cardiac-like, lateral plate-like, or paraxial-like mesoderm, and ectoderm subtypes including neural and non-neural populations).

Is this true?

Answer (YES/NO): NO